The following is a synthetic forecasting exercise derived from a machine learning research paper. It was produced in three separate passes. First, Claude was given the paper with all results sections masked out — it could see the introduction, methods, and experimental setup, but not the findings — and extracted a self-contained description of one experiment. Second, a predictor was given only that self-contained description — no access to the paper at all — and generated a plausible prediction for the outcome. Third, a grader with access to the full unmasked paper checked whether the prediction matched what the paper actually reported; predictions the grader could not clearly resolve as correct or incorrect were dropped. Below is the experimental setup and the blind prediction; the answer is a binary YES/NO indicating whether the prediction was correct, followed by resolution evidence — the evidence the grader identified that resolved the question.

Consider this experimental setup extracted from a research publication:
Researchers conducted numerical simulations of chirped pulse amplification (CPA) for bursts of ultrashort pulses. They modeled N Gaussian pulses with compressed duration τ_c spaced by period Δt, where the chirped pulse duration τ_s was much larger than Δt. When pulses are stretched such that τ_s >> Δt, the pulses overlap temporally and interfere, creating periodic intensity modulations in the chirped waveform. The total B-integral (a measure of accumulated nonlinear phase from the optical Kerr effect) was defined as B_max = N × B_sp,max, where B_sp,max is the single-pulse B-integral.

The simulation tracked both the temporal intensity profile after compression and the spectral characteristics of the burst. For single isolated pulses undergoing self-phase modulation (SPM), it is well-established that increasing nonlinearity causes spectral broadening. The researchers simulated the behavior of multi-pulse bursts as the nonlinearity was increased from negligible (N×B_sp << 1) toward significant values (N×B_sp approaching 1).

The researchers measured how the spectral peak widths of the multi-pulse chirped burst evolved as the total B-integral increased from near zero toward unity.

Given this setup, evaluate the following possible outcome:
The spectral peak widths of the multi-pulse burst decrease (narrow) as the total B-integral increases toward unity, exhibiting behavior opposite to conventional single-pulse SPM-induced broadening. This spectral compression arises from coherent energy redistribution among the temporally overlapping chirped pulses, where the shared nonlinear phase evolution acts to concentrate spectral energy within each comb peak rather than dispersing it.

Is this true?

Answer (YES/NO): YES